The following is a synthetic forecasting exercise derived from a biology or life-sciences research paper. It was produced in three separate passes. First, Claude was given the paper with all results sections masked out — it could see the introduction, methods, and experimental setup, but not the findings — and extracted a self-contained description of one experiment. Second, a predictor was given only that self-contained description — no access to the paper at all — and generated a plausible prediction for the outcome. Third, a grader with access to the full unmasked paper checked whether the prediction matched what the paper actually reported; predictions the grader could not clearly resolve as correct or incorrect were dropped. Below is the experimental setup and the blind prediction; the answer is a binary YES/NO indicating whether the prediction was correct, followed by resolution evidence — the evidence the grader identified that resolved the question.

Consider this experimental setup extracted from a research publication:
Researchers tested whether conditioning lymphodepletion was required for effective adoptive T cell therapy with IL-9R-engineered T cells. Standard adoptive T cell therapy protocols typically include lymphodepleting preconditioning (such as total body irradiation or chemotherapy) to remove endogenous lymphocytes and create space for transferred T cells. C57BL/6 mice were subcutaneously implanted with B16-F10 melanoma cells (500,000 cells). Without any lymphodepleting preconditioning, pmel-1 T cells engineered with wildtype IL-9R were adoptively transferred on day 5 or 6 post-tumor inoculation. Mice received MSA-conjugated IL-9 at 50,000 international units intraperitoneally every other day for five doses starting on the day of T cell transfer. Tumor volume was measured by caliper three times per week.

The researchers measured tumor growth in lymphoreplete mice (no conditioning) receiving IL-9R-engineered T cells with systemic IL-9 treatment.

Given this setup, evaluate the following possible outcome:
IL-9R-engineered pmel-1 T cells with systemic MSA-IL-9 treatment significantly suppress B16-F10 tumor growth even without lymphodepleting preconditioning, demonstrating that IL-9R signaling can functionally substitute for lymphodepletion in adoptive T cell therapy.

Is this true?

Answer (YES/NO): YES